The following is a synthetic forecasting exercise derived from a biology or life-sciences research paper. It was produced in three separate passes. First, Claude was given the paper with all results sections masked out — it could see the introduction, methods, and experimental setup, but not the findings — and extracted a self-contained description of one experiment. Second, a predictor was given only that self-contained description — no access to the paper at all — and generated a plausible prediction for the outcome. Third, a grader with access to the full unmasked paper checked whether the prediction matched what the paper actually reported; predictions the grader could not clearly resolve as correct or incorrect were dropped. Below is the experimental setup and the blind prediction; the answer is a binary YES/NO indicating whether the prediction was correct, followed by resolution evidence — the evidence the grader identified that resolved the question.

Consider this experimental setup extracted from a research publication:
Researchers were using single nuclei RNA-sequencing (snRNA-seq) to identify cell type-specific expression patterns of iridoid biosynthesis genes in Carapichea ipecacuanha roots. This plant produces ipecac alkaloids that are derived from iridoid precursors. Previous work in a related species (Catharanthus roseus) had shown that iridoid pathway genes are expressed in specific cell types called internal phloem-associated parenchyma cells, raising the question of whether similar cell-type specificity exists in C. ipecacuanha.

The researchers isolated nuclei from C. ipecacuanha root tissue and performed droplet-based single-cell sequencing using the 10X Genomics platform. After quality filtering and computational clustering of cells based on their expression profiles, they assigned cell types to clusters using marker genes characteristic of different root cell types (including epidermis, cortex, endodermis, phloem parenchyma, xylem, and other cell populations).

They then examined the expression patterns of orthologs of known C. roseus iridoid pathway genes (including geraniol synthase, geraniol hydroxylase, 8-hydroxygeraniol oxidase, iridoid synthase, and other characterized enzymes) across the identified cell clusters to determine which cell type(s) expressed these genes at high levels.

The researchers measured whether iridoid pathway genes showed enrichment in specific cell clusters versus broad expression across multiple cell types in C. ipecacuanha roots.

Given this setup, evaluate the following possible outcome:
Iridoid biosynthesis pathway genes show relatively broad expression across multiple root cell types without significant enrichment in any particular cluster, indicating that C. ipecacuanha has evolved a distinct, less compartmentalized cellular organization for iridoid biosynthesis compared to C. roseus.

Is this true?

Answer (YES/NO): NO